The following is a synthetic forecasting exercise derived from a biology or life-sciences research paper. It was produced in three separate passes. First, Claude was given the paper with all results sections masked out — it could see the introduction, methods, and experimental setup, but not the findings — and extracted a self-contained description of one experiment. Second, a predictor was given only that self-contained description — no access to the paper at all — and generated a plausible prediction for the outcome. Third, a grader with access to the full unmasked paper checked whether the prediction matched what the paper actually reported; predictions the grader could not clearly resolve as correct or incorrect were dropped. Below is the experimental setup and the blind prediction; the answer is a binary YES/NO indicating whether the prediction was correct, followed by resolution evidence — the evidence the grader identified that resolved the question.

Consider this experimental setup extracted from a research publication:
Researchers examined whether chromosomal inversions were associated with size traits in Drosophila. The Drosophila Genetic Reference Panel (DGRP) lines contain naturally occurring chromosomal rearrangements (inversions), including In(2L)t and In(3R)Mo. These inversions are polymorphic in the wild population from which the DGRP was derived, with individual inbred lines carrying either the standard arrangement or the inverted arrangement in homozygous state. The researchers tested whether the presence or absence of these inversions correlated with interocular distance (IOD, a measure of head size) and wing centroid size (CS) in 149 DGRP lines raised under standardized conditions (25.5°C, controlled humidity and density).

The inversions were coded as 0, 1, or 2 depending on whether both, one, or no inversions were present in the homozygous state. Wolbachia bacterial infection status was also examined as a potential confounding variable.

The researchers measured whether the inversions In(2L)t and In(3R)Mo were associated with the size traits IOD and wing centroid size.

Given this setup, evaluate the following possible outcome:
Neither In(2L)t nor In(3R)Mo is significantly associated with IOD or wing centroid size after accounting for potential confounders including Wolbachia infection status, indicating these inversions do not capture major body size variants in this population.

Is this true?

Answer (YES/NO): NO